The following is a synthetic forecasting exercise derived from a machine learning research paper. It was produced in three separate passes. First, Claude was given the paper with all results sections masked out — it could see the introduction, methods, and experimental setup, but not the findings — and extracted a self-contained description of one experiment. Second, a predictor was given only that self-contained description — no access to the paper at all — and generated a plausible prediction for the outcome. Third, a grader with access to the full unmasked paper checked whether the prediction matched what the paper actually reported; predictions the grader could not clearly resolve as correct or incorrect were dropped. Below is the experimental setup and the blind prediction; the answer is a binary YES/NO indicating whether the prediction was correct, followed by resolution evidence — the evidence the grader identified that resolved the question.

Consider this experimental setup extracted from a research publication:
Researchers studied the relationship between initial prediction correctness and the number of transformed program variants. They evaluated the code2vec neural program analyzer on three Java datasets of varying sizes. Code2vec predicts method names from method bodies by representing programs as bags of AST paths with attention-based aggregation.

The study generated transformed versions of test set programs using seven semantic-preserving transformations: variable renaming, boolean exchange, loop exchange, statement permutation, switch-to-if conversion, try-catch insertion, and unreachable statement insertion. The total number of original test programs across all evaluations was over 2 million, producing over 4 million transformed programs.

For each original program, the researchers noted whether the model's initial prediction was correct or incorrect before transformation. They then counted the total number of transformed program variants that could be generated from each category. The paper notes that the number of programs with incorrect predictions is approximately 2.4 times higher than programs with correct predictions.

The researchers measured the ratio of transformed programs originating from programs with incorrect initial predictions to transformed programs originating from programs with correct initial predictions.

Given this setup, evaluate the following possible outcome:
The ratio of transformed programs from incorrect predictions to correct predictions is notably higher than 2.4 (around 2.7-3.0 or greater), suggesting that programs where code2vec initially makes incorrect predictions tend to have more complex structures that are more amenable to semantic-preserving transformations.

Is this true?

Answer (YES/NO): YES